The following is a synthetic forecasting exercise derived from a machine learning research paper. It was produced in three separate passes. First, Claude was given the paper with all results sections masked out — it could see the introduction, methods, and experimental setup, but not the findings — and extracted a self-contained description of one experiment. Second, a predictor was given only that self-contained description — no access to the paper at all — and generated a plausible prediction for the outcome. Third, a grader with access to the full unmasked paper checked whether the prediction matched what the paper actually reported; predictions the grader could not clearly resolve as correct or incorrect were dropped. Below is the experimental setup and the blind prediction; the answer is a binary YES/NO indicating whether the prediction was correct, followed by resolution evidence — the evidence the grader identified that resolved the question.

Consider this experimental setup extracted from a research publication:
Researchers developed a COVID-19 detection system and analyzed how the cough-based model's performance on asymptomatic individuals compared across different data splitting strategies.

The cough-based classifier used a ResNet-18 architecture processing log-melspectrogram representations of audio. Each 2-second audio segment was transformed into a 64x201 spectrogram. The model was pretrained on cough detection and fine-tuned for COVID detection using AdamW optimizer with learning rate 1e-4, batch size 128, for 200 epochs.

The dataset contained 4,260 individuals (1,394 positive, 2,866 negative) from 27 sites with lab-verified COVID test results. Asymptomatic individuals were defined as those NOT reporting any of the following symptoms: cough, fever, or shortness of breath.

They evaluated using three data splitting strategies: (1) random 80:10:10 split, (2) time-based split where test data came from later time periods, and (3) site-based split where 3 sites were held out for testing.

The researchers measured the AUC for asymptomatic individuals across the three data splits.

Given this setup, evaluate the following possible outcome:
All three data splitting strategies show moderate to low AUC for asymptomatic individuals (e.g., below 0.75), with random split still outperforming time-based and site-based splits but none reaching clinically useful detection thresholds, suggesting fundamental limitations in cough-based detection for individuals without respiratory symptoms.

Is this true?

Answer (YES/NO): NO